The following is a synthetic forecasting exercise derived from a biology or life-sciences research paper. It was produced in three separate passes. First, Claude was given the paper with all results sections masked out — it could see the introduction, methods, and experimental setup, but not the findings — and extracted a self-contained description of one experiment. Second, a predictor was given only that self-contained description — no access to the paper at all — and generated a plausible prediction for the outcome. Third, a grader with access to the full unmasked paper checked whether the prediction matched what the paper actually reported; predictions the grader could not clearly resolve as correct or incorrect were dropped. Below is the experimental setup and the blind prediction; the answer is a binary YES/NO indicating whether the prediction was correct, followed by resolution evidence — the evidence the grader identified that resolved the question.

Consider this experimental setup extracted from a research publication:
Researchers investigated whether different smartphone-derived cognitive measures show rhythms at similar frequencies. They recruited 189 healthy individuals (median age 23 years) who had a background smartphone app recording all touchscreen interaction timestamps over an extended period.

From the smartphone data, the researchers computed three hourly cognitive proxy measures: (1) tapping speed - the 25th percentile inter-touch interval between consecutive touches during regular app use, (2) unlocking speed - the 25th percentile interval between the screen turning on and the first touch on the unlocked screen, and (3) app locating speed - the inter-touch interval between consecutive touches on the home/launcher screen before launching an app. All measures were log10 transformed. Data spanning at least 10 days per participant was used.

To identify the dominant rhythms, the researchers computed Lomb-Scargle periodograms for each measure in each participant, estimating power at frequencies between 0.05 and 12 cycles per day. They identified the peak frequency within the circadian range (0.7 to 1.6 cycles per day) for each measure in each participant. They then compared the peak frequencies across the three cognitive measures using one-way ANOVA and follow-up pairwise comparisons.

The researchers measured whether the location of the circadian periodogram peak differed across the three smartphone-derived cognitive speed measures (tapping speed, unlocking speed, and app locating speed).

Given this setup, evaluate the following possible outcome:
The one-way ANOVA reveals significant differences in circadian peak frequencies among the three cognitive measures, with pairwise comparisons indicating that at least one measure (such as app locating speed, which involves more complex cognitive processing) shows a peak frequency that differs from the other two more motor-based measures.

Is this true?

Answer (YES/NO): NO